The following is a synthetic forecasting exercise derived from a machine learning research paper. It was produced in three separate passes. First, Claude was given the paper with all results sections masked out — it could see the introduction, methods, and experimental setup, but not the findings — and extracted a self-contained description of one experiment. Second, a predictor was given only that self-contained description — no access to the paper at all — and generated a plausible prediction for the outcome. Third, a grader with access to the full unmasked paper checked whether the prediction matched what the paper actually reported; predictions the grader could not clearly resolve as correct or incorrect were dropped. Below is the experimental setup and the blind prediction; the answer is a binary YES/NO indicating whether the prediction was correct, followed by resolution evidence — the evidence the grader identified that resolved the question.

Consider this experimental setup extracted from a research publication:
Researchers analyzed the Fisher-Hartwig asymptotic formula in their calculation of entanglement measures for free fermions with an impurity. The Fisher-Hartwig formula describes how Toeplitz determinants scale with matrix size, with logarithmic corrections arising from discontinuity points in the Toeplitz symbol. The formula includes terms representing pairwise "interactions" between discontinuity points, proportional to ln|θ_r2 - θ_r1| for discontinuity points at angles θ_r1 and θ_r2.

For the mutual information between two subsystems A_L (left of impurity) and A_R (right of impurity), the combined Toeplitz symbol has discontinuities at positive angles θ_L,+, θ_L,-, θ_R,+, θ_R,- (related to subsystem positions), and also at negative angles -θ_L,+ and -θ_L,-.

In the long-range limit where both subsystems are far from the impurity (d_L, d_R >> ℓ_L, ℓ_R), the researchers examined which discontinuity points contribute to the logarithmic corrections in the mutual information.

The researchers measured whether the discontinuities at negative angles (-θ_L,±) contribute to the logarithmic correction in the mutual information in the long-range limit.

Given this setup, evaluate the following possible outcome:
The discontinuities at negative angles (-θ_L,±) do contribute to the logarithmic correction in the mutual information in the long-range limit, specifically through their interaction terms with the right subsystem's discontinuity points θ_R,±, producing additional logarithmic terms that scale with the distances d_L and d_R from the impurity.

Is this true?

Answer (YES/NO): NO